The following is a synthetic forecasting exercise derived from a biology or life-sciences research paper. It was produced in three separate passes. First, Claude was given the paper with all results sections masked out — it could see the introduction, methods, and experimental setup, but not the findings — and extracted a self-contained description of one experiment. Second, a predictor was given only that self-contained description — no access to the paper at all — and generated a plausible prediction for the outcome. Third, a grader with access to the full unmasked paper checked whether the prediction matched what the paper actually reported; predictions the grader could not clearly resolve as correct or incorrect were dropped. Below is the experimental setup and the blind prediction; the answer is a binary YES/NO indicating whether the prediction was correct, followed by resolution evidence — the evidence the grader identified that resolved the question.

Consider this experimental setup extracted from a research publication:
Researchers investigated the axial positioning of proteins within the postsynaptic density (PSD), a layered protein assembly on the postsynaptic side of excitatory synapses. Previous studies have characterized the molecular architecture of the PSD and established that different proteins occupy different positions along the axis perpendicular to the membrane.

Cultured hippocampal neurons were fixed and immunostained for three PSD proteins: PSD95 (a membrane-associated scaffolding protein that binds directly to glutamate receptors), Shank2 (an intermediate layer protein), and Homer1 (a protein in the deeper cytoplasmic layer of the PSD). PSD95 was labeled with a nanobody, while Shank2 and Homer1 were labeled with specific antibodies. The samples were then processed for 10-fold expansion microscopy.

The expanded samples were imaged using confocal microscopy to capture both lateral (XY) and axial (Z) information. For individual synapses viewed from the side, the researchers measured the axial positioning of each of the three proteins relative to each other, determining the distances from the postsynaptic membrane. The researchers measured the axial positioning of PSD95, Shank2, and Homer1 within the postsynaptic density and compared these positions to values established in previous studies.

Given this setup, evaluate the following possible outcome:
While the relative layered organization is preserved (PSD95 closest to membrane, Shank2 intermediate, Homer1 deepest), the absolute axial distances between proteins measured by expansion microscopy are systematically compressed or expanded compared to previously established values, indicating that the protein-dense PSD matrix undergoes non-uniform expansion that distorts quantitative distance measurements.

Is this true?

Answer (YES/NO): NO